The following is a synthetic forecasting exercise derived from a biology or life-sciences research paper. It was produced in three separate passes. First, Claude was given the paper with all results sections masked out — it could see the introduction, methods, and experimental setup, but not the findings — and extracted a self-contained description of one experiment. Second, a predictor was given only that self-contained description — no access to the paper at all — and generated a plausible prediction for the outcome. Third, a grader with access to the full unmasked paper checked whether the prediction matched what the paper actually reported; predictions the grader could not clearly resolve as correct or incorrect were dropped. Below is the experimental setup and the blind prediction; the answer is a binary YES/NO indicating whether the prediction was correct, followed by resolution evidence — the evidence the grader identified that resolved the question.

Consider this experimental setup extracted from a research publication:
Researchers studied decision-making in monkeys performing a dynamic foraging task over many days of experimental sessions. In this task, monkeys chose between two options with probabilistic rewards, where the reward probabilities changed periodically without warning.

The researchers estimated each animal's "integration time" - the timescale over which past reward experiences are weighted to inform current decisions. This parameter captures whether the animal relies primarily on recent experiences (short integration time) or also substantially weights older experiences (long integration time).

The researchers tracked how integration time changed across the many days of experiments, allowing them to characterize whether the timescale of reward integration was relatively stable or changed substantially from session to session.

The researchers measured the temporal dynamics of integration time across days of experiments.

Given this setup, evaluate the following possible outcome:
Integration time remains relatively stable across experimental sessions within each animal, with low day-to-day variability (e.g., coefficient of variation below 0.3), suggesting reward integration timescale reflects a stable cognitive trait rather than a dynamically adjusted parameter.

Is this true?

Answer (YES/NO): NO